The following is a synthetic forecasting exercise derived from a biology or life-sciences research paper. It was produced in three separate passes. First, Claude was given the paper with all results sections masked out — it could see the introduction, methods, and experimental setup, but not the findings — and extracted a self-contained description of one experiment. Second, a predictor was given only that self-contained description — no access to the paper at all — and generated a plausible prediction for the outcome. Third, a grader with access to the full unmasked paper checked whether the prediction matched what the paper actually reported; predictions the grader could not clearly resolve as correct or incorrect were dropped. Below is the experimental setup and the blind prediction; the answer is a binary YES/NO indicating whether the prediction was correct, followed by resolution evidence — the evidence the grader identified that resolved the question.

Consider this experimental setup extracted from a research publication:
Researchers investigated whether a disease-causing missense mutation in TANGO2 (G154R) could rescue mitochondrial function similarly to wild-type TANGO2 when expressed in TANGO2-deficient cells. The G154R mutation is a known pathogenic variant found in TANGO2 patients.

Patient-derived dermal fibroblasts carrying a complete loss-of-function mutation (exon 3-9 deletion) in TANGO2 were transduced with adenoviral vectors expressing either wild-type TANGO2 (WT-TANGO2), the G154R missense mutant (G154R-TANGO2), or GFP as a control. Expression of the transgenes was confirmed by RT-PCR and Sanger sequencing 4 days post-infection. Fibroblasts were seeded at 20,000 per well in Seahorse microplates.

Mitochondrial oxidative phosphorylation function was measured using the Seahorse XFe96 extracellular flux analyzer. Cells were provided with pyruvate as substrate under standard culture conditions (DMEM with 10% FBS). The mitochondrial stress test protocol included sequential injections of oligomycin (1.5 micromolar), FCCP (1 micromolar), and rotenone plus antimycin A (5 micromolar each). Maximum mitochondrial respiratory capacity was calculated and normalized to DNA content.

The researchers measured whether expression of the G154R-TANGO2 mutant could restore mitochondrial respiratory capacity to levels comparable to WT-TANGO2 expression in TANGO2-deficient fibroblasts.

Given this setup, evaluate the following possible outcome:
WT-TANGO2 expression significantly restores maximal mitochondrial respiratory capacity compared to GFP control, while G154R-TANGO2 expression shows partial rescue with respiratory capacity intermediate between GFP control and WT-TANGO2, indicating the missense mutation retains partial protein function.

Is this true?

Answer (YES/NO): NO